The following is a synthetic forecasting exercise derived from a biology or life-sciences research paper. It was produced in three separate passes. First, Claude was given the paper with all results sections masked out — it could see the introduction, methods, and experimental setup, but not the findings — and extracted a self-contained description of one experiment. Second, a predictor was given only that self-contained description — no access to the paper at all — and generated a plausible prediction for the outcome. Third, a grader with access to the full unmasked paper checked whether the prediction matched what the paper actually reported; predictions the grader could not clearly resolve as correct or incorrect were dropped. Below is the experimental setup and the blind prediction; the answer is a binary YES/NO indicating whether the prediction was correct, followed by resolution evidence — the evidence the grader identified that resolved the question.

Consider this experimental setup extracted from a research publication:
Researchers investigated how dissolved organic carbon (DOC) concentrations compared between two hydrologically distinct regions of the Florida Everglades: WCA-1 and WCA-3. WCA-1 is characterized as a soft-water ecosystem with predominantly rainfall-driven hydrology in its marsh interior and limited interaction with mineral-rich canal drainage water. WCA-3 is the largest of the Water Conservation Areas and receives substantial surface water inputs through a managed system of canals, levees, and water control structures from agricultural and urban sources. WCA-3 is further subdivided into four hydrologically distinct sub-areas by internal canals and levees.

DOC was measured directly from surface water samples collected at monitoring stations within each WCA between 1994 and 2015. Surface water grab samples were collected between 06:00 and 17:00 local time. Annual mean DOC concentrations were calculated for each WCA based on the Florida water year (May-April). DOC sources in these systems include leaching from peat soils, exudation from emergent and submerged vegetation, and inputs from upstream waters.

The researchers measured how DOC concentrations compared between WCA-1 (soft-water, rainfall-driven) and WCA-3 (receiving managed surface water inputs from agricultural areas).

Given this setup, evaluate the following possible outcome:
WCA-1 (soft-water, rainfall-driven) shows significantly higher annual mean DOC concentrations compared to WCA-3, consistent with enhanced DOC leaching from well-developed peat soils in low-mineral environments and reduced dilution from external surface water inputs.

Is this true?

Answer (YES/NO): NO